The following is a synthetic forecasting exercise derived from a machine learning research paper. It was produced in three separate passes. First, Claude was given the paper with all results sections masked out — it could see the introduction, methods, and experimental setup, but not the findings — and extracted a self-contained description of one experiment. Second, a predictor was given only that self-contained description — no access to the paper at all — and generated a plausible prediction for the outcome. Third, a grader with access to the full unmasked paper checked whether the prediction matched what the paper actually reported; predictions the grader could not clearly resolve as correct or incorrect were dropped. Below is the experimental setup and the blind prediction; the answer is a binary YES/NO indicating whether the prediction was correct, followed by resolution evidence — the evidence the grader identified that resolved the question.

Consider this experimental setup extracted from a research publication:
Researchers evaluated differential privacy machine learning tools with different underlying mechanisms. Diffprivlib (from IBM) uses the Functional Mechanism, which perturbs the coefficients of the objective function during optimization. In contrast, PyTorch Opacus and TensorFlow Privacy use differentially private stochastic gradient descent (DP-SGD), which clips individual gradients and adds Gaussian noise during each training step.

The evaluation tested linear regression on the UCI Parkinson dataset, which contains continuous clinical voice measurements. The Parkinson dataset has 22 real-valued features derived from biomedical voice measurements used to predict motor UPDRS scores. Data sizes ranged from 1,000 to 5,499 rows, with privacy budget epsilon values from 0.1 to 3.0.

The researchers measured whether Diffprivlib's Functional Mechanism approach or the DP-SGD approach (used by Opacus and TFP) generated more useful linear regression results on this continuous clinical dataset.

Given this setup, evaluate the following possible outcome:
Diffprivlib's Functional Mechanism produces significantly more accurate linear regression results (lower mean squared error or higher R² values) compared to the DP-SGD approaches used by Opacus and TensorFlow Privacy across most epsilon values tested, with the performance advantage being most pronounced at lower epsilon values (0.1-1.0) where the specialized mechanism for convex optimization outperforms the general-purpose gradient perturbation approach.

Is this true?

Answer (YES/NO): NO